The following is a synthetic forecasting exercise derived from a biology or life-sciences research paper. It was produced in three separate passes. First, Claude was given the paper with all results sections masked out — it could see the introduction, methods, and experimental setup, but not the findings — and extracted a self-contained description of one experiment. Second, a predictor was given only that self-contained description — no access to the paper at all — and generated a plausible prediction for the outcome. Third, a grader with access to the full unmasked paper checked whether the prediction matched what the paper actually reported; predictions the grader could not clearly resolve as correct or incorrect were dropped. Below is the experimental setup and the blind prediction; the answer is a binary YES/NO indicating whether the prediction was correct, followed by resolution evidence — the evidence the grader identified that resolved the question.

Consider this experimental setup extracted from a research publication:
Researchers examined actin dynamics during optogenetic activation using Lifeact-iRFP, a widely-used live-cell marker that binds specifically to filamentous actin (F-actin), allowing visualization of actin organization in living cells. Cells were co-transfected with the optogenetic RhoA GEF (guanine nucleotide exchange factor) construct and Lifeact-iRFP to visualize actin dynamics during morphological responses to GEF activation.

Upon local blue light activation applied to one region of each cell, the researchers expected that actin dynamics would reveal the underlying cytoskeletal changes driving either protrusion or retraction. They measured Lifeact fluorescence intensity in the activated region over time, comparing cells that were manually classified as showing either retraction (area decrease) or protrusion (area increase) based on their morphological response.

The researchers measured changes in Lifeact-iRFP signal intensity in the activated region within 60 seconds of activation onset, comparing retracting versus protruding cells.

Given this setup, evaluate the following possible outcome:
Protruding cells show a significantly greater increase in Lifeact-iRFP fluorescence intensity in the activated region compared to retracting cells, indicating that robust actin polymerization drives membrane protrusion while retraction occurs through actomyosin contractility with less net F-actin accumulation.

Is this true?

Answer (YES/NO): NO